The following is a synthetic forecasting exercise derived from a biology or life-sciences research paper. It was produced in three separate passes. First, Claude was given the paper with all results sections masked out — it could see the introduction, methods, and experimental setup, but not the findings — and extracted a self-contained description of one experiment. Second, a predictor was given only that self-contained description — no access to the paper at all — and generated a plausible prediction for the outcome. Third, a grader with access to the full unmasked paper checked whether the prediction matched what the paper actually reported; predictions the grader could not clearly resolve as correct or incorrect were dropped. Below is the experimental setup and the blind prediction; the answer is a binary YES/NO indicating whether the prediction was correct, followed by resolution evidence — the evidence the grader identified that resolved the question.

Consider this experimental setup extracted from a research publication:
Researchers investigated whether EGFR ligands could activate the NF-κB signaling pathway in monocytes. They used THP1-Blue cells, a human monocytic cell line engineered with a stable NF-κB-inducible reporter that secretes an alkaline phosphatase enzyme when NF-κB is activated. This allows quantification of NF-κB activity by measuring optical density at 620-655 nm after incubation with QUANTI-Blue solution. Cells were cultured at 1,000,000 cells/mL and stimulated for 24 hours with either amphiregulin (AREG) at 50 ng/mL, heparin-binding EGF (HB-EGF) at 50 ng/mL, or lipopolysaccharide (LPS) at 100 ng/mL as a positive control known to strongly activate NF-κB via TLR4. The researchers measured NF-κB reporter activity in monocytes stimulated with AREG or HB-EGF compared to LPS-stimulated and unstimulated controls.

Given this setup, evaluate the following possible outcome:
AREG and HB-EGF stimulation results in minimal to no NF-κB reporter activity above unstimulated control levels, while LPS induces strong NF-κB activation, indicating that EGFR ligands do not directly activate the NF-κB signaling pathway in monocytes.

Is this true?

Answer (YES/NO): YES